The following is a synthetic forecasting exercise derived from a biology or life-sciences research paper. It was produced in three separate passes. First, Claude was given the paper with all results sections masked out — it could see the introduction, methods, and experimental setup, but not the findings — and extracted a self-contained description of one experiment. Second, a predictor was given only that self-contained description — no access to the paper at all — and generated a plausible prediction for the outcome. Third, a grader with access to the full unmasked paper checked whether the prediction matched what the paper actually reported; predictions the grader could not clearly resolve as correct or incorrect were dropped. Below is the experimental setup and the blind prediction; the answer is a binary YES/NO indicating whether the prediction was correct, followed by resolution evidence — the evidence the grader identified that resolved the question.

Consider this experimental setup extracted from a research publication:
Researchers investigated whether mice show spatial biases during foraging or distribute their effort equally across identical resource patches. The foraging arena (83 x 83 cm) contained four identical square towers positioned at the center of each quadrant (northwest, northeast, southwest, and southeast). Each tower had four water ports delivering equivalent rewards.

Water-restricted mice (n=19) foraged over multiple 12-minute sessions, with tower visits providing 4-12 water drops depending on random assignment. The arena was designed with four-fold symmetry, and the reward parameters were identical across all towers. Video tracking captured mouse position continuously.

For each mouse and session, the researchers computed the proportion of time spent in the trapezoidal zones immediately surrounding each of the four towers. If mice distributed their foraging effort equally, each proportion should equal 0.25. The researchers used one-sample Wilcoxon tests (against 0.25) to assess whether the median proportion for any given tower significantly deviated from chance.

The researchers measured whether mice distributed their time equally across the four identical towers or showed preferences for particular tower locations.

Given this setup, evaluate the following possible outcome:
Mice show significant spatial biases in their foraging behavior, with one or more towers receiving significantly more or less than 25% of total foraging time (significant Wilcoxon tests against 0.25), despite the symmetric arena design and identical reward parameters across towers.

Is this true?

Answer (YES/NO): NO